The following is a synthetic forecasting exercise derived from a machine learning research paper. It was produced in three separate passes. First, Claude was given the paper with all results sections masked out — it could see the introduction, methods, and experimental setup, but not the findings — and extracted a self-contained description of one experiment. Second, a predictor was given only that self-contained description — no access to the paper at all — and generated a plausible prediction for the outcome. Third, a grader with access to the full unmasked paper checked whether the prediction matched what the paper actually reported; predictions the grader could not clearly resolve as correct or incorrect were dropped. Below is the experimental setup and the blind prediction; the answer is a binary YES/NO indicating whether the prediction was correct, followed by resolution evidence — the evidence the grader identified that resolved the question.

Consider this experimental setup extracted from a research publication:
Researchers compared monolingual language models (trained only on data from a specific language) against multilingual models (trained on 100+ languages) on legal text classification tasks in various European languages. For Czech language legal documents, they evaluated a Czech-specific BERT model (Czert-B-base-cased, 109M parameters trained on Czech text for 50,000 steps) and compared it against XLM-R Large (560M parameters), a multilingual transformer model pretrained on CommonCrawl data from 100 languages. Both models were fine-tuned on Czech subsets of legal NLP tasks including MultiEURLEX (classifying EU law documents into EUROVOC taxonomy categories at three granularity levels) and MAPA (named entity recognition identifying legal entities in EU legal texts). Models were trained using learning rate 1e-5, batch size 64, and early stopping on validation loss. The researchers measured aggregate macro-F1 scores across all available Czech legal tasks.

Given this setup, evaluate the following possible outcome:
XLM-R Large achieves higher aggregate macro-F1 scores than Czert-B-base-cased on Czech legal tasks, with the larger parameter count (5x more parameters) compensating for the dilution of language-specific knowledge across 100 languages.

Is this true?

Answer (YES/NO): NO